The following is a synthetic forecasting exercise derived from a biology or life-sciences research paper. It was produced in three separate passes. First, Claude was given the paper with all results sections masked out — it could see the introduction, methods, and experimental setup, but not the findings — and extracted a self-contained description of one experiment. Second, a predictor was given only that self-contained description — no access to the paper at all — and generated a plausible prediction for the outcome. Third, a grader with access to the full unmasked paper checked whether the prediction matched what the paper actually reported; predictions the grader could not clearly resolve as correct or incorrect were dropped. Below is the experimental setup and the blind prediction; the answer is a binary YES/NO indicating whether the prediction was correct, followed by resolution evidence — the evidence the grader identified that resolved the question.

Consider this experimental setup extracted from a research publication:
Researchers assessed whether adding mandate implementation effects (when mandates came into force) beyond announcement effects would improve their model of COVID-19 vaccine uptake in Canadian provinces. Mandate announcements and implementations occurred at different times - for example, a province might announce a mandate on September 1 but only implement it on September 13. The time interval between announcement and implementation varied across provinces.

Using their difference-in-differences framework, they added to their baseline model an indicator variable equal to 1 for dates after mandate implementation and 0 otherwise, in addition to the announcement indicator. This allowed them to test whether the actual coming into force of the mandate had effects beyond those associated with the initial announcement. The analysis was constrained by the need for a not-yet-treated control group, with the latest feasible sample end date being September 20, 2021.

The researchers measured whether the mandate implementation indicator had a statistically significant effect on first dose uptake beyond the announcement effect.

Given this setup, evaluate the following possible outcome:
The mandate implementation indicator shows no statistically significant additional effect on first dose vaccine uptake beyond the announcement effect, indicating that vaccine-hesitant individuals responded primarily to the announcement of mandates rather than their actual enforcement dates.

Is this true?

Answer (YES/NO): YES